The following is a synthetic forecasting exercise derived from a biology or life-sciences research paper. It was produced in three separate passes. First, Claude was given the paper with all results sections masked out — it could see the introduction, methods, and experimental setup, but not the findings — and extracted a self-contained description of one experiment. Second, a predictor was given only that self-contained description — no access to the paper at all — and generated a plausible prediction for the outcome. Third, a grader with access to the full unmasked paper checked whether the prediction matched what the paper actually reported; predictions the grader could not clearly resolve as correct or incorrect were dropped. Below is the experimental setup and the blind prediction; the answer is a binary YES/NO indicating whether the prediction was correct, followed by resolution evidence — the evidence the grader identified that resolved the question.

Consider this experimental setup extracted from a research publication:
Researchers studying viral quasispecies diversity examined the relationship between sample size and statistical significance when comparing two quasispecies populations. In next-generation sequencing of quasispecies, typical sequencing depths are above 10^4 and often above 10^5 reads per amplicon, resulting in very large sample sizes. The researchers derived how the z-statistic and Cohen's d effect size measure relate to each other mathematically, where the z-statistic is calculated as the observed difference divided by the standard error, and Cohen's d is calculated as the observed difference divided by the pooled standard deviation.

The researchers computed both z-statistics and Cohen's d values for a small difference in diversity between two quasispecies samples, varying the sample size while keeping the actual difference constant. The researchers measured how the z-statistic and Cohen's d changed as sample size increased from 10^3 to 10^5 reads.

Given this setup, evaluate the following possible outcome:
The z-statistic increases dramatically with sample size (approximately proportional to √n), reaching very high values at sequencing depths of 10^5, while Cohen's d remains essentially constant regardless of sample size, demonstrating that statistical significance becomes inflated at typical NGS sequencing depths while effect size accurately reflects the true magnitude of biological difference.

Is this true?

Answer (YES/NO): YES